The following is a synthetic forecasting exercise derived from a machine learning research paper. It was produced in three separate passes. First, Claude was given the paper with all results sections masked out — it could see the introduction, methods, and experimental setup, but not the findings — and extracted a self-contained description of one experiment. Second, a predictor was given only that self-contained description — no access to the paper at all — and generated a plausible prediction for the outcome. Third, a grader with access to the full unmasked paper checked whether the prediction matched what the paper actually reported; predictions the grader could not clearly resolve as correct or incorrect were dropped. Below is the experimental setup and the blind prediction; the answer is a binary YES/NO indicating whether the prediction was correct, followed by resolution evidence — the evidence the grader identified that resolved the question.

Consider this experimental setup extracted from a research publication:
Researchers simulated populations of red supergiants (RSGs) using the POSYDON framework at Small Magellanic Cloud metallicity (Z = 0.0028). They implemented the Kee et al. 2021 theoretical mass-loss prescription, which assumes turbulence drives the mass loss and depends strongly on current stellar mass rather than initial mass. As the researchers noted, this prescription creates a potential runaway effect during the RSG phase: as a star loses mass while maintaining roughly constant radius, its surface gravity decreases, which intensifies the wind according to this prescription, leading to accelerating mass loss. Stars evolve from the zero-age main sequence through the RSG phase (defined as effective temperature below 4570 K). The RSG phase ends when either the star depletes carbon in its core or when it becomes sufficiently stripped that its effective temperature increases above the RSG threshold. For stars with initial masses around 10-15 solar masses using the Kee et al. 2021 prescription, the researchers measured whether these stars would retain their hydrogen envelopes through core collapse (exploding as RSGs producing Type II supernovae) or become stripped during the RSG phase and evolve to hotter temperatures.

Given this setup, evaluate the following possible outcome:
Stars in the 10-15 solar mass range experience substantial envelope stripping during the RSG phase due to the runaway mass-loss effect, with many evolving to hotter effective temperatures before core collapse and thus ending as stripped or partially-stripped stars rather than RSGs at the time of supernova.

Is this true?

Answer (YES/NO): YES